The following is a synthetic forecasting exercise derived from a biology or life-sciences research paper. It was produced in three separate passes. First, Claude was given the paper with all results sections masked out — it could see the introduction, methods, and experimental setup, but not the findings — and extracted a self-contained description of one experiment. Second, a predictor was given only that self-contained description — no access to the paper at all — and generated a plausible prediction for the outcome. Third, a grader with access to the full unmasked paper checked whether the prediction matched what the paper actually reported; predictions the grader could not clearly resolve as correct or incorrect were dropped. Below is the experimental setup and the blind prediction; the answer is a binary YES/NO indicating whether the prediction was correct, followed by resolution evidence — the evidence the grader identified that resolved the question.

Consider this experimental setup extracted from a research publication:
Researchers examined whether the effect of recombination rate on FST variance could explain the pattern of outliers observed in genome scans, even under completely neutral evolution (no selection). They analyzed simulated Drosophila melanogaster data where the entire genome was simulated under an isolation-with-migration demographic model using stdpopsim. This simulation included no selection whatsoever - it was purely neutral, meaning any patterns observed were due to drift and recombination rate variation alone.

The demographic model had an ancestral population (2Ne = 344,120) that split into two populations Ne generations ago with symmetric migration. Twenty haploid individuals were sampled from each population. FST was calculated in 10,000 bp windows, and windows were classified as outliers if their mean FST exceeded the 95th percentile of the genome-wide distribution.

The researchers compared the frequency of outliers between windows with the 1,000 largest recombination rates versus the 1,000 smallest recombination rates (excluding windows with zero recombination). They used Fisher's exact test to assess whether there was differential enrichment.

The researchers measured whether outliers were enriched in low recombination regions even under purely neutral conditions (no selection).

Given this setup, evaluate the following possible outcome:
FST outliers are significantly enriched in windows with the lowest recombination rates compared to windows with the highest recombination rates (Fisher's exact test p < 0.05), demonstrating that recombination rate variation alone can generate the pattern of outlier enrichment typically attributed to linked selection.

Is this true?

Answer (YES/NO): YES